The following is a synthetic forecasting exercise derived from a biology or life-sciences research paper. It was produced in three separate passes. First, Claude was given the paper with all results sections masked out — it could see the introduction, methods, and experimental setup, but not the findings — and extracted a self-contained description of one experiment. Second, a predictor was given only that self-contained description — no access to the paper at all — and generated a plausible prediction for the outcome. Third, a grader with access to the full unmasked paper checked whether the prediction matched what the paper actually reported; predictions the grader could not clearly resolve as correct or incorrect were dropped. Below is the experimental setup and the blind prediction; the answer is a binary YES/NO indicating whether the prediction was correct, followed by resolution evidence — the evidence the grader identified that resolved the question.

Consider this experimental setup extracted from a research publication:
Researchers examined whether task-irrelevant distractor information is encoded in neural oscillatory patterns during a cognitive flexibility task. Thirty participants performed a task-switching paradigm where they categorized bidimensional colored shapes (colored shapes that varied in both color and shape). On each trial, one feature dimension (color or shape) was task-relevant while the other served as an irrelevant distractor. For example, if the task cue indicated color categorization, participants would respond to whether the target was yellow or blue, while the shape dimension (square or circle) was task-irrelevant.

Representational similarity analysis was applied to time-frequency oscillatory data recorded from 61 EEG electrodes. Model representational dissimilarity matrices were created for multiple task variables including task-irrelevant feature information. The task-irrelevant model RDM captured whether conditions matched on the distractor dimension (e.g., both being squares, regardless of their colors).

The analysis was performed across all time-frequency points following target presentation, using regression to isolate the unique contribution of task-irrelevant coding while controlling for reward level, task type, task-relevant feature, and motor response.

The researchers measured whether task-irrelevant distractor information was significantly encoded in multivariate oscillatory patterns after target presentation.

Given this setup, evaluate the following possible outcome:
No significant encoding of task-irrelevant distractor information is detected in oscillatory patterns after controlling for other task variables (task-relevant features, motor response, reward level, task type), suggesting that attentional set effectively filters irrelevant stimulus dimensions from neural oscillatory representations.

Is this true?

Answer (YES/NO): YES